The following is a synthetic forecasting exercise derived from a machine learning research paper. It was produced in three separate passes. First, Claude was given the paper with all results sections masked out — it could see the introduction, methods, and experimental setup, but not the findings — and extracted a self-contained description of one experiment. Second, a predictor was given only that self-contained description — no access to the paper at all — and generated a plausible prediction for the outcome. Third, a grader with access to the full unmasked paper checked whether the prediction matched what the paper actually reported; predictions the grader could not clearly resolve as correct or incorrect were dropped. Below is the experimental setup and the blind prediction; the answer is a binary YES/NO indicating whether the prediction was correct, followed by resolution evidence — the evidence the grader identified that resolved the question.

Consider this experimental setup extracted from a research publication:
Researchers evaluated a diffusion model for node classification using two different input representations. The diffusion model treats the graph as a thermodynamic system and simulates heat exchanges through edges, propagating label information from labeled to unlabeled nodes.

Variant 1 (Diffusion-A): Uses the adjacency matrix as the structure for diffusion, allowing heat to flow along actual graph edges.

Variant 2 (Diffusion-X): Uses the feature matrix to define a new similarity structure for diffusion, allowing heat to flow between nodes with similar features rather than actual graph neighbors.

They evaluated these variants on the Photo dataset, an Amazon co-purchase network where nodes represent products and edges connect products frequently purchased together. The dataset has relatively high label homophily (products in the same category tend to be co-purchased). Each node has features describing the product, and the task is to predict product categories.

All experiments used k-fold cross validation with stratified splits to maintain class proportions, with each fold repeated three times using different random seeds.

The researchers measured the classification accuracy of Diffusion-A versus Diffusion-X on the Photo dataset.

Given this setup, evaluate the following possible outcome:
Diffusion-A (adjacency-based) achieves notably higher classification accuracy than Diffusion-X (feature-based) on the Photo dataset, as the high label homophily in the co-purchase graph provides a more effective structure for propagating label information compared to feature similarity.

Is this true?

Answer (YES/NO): YES